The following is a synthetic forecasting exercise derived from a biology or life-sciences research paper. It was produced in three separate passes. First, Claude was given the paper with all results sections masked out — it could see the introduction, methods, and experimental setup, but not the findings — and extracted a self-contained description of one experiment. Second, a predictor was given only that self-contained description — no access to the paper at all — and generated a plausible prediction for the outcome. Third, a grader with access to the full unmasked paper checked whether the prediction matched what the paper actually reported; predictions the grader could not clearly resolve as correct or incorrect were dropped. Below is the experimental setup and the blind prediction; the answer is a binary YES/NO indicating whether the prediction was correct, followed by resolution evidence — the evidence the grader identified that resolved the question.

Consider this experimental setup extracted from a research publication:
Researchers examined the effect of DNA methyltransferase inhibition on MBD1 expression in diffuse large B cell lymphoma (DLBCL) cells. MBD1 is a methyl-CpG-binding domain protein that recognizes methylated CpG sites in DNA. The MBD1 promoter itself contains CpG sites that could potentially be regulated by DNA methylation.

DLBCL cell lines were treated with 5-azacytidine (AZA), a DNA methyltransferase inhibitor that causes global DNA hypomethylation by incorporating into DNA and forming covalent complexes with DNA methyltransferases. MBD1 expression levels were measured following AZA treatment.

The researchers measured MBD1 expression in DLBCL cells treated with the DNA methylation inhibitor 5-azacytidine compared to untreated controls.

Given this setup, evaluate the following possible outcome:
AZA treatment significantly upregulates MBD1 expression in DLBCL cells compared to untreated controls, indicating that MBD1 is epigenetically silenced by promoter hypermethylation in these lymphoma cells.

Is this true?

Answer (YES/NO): YES